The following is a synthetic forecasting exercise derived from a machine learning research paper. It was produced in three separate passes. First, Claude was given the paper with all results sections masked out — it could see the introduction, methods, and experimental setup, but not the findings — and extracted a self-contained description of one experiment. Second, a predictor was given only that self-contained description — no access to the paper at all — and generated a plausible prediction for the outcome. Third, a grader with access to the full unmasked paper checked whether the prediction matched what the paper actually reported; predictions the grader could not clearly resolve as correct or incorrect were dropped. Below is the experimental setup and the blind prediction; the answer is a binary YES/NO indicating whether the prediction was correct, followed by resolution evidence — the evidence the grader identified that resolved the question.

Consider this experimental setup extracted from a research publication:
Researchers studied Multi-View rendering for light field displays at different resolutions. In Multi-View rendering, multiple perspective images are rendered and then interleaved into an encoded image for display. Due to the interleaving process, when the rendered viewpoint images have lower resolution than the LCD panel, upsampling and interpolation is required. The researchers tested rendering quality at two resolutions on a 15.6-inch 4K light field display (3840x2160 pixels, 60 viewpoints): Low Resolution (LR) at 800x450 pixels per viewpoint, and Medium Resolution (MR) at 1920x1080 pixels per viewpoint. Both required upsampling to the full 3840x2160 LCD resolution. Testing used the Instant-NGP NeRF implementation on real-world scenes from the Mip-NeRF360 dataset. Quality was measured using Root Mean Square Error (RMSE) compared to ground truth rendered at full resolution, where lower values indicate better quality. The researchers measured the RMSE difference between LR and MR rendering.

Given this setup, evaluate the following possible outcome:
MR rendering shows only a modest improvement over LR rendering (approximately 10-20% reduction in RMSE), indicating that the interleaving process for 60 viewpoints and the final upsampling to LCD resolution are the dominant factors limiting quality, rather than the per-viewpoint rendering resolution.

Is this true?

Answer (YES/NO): NO